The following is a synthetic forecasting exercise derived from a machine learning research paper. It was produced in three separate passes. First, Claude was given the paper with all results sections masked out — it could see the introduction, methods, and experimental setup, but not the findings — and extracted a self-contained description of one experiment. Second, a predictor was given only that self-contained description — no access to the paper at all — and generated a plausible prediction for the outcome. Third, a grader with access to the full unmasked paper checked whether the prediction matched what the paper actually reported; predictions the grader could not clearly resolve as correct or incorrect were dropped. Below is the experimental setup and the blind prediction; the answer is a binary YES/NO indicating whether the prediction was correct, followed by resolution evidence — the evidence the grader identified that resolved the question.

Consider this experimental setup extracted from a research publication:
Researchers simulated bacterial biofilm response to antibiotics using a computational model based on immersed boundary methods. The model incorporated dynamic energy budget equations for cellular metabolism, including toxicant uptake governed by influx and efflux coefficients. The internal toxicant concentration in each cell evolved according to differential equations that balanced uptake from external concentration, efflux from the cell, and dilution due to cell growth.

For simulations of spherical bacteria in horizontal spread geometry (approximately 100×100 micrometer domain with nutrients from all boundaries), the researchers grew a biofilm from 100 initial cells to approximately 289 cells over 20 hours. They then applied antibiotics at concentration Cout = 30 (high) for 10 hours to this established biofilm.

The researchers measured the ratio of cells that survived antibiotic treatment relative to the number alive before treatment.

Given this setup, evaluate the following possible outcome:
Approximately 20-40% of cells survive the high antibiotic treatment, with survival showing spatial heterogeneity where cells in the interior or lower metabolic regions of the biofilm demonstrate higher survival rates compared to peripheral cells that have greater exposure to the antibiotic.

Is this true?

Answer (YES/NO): NO